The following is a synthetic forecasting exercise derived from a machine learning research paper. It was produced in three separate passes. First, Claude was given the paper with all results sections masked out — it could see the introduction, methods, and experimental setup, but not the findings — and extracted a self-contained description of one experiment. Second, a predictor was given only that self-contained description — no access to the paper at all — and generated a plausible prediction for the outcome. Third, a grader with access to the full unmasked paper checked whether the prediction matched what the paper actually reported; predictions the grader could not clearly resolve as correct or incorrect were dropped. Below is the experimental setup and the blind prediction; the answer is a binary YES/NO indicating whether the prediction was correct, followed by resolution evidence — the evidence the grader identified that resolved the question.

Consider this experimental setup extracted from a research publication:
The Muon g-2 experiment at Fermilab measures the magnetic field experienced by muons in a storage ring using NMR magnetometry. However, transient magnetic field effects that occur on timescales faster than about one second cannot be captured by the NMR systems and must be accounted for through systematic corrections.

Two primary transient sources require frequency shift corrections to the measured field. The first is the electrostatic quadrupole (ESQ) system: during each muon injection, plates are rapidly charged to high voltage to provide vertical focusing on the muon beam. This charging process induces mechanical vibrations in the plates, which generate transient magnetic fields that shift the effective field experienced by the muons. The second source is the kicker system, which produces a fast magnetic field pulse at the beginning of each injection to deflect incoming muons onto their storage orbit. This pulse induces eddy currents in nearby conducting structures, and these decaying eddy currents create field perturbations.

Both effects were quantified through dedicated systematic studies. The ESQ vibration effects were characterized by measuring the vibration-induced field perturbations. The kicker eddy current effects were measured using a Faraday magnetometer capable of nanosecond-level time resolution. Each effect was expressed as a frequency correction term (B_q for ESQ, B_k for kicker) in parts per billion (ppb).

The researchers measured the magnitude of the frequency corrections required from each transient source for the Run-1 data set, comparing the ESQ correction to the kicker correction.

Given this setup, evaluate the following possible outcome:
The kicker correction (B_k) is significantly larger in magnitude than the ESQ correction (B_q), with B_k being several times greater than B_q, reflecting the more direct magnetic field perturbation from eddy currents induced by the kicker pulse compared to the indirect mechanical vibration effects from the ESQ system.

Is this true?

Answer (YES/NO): NO